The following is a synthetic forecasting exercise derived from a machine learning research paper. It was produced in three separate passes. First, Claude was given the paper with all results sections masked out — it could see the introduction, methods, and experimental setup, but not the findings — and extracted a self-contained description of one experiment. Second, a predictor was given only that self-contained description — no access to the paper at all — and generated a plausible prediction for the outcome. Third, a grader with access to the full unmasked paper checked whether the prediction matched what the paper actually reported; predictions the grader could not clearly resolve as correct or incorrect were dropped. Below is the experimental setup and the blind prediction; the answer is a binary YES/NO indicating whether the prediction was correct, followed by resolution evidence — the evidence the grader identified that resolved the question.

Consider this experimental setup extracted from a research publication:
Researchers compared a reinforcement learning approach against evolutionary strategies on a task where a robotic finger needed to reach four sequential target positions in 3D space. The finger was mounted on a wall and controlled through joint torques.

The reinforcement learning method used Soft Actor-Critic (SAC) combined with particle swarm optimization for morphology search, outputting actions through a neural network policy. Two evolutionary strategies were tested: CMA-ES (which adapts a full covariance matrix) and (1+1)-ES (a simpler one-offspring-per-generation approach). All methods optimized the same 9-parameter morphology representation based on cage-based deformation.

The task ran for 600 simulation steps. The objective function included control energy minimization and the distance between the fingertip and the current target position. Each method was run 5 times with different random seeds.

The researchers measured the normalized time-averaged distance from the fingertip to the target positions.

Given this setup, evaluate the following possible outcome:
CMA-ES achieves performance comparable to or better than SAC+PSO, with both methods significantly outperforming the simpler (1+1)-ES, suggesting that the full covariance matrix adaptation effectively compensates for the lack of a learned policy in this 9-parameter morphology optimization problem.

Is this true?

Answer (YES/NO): NO